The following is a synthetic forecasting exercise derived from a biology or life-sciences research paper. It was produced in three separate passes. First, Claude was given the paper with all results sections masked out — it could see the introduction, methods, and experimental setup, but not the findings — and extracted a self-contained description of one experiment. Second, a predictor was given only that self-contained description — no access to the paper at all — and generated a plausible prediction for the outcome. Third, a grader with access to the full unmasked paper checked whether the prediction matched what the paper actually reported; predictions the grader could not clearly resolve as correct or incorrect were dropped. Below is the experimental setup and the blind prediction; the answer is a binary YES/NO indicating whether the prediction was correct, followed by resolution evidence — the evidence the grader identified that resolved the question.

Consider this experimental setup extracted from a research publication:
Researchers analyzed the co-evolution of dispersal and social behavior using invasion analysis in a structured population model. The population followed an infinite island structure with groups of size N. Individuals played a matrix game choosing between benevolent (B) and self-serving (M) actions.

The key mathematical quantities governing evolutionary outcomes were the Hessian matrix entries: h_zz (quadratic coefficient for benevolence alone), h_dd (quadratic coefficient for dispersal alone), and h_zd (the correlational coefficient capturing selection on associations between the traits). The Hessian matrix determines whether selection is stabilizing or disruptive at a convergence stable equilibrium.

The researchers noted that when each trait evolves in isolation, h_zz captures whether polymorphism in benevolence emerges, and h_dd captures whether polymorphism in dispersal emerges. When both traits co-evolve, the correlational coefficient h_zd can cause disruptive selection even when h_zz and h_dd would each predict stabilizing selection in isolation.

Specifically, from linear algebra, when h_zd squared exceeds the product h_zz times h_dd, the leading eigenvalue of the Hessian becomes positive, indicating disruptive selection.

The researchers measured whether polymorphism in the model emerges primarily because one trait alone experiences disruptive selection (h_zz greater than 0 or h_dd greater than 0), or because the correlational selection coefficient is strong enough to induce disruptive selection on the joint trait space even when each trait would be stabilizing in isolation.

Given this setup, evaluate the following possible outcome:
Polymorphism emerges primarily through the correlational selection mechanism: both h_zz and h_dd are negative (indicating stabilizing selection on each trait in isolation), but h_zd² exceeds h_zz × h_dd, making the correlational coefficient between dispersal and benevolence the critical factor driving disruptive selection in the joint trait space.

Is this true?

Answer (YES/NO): YES